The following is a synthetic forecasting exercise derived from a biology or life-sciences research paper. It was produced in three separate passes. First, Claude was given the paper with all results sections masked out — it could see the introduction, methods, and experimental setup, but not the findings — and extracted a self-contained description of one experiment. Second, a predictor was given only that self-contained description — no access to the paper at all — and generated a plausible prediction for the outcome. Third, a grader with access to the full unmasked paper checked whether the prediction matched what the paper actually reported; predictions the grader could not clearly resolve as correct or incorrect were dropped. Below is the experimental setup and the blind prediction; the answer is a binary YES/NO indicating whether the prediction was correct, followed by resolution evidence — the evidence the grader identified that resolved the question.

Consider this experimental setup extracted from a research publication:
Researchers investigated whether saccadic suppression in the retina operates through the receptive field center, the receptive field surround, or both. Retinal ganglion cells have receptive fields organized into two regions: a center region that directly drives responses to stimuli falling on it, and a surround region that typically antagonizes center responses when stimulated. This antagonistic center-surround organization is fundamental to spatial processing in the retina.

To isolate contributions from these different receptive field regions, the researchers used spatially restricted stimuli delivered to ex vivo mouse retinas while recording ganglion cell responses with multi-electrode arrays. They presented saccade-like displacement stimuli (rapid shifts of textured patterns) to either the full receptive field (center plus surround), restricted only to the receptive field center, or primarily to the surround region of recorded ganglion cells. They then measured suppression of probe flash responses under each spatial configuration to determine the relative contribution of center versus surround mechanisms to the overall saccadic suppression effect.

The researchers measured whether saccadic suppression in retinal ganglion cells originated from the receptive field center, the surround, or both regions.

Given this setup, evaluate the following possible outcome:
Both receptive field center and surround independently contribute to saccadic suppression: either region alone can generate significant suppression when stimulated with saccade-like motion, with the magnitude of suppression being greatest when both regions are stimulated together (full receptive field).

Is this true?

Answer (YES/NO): NO